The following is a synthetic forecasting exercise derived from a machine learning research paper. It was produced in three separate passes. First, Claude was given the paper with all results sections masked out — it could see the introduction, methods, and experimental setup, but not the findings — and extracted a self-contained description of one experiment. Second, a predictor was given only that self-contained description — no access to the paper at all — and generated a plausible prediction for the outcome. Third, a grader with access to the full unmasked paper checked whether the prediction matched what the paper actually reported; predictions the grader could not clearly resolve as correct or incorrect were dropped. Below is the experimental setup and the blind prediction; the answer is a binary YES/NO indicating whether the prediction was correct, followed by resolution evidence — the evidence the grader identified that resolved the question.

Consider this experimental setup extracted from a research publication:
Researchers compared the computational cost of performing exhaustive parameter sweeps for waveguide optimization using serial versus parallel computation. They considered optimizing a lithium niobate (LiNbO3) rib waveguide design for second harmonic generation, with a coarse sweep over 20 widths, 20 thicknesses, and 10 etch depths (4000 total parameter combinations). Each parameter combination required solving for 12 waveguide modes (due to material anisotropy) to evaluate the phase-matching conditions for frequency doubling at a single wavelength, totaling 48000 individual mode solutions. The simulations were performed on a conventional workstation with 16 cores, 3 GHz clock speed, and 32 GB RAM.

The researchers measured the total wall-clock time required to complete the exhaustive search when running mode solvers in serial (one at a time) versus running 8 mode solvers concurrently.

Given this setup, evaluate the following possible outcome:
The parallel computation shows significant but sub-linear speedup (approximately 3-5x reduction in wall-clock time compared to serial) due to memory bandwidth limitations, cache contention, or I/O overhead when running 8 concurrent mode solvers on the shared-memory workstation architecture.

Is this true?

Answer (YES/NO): NO